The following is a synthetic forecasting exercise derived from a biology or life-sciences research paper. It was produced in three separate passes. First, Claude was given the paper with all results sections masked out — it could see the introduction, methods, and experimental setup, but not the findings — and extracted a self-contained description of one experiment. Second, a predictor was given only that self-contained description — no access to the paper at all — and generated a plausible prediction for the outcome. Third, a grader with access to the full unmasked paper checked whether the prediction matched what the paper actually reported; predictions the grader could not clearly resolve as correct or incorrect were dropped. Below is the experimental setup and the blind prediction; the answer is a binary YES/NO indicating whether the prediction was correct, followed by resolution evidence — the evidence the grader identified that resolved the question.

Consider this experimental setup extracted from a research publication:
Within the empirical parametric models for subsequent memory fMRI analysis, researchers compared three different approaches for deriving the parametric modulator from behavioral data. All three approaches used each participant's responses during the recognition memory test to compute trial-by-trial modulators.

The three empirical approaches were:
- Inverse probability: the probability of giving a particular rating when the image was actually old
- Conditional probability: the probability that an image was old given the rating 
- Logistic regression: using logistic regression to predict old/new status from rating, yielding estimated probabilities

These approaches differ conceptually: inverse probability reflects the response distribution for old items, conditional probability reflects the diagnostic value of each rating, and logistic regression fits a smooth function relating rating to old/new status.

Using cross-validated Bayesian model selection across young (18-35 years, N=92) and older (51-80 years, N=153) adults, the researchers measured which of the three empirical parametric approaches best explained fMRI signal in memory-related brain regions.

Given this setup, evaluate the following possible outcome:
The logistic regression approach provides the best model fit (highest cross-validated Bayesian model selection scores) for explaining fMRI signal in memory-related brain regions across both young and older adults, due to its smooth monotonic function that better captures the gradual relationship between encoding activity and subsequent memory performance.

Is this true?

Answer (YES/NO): NO